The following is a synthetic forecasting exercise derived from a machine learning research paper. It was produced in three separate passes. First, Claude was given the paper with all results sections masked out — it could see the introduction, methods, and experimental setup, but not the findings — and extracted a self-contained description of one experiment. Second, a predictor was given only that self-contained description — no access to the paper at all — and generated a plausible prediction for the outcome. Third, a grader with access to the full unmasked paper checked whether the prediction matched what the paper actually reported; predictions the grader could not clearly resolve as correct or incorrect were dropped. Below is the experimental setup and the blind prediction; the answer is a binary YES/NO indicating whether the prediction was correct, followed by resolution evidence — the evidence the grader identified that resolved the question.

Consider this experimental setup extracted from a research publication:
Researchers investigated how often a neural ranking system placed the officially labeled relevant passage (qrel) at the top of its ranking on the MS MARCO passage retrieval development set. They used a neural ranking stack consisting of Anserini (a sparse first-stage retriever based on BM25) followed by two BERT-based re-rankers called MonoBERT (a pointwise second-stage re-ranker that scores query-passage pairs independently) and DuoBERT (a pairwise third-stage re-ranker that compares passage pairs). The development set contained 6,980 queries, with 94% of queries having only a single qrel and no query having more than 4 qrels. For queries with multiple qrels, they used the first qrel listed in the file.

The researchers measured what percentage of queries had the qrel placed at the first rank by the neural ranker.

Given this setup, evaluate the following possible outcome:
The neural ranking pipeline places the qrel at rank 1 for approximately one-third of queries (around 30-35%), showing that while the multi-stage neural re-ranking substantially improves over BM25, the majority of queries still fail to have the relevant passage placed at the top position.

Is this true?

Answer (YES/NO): NO